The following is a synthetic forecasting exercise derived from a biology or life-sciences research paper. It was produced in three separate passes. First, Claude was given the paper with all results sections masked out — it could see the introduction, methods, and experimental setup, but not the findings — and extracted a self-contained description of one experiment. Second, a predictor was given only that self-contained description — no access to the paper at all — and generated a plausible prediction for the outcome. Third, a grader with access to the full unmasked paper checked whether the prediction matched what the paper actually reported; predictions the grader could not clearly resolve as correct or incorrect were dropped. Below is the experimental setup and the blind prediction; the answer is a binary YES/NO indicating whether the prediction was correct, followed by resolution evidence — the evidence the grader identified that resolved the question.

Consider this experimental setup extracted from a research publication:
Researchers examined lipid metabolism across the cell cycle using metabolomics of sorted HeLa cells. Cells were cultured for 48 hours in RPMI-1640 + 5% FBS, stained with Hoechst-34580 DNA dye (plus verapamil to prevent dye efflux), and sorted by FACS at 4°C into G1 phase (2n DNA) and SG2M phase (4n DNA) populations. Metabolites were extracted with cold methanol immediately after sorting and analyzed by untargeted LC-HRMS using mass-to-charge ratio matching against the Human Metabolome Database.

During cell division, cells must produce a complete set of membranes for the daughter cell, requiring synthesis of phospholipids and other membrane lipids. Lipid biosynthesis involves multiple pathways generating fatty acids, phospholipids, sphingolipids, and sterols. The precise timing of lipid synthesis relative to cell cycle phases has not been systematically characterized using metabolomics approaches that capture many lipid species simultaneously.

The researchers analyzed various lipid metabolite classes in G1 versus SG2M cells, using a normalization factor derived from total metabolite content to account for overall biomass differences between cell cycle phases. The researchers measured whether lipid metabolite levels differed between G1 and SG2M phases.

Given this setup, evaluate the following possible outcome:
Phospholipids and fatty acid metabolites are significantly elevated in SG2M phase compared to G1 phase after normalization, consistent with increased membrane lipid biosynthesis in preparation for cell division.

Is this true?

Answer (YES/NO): NO